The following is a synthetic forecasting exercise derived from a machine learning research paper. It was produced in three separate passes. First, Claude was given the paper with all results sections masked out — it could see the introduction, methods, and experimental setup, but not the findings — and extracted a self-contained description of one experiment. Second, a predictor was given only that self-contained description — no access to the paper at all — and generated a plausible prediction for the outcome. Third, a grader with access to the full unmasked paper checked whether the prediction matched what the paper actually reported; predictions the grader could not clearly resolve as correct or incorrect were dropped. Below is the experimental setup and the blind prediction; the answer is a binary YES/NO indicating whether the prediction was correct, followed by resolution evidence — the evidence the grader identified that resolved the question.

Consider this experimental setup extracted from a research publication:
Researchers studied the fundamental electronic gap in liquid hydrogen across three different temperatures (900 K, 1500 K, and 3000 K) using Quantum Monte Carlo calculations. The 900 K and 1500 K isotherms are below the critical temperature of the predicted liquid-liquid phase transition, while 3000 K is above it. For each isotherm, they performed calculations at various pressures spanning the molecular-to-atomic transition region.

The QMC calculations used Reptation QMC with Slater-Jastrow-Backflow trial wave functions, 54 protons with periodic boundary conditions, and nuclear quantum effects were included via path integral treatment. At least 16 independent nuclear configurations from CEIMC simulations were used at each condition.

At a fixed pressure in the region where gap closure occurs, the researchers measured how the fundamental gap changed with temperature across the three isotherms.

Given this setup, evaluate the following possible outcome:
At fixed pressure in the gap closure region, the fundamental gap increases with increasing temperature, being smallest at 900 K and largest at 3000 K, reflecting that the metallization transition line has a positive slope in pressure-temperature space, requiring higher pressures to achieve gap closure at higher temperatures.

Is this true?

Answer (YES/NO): NO